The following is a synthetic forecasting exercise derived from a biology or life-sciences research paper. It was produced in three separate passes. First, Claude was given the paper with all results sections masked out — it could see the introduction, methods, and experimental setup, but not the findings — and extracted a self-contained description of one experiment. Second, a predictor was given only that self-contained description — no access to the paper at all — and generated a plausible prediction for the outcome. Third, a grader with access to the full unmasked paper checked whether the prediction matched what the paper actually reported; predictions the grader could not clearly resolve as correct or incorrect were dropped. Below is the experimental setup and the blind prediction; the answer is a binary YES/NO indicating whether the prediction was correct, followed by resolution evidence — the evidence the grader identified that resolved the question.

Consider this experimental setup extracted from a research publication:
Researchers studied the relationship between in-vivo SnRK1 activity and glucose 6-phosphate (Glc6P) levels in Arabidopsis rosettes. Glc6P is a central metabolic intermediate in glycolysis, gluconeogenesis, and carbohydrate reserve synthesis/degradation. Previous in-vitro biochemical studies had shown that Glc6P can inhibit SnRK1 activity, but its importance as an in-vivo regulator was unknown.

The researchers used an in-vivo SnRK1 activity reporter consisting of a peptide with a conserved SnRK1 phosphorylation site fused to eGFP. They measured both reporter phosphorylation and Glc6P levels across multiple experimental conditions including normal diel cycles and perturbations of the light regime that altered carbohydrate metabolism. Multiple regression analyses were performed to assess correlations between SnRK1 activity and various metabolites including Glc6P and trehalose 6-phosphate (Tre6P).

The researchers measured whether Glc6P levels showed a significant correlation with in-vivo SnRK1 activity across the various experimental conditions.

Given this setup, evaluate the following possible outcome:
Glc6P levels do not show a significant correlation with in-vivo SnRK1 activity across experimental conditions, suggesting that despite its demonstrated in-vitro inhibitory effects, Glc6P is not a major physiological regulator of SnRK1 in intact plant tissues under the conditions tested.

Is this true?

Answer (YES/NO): NO